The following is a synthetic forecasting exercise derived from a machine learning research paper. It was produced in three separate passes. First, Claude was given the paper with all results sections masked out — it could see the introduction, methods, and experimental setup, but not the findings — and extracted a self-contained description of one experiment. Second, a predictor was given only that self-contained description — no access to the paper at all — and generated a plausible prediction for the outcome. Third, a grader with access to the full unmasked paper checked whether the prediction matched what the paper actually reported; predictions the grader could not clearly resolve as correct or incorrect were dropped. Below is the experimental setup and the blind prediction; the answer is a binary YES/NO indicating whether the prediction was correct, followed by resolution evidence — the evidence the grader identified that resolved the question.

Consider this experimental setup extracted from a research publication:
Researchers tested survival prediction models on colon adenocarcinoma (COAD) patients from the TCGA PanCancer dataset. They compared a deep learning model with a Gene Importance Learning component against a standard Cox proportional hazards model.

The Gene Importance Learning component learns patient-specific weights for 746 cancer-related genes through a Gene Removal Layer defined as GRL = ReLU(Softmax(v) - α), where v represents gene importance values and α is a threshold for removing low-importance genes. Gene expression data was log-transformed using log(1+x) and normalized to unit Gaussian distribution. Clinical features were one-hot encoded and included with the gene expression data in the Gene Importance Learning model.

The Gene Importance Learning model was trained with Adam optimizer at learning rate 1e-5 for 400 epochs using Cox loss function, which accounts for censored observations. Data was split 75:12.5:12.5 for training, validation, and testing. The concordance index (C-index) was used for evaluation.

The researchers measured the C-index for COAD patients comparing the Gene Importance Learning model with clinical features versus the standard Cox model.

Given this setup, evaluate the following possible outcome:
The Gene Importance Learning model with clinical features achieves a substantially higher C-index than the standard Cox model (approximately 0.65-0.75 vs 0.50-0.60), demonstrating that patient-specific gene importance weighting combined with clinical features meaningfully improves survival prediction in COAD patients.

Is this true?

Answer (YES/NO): NO